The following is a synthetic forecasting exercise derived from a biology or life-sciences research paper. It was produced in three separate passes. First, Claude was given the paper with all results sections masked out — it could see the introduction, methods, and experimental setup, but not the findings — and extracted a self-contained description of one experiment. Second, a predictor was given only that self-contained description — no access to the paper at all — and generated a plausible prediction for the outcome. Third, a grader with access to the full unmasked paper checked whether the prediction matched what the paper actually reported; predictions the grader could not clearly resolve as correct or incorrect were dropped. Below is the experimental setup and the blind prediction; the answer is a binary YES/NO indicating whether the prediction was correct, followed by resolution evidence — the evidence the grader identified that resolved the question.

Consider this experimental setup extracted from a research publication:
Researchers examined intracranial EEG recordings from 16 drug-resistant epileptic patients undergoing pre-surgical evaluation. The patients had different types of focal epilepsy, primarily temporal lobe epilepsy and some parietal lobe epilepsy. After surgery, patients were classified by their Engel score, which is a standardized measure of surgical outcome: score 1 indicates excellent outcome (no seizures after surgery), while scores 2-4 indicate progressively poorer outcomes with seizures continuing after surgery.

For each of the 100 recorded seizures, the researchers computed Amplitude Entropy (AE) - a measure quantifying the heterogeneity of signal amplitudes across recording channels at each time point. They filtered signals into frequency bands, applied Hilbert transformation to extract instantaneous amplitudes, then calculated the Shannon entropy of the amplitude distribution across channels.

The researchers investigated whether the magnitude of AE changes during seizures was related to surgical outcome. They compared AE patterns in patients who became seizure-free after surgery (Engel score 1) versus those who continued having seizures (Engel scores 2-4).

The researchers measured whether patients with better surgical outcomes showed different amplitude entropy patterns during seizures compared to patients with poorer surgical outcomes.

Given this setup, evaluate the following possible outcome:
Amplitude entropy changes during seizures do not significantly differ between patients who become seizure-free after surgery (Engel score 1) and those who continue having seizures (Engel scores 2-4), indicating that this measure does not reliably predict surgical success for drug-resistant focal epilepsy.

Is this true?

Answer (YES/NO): YES